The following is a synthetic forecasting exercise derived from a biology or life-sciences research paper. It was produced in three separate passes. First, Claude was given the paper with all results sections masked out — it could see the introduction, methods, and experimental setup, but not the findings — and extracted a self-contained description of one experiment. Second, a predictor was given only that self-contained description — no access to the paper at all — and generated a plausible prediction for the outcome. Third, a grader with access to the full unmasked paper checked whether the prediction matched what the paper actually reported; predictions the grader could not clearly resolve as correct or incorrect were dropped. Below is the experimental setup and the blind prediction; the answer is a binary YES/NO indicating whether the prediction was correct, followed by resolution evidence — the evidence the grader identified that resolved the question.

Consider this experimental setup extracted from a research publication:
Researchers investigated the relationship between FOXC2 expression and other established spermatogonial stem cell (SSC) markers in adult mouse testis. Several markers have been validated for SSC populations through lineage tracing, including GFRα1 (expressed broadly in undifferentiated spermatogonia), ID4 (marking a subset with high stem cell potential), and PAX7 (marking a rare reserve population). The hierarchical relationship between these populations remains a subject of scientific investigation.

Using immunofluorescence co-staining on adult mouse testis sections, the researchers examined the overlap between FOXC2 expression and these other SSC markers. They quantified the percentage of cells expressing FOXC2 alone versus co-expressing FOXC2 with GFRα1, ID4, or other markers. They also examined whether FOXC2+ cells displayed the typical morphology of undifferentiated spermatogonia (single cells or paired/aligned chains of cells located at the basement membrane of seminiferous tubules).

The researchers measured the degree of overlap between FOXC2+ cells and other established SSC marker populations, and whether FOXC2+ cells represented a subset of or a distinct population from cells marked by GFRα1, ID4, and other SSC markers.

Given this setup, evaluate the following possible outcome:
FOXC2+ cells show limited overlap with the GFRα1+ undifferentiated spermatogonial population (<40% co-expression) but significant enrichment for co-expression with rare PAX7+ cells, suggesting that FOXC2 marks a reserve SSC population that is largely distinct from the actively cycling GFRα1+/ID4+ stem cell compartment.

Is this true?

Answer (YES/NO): NO